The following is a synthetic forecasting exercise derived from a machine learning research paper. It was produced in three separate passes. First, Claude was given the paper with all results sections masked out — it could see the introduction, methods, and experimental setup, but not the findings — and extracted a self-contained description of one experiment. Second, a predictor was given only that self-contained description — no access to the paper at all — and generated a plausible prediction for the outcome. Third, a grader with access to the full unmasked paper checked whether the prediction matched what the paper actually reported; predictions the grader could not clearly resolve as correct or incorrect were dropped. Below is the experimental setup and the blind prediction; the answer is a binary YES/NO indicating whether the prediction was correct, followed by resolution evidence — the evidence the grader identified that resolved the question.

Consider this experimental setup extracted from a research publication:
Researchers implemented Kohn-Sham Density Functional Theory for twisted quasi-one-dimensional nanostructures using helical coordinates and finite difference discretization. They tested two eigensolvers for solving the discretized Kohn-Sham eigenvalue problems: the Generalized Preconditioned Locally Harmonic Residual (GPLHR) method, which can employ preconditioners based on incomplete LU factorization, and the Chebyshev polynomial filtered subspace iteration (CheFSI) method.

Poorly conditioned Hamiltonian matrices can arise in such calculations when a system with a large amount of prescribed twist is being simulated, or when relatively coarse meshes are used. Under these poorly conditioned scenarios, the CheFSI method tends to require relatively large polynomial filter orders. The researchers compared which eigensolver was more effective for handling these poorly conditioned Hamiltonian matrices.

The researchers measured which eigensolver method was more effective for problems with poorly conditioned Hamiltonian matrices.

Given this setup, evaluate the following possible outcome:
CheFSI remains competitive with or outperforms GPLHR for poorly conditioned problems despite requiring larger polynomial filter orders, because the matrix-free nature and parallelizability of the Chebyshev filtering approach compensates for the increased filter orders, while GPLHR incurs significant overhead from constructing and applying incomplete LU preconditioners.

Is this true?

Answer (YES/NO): NO